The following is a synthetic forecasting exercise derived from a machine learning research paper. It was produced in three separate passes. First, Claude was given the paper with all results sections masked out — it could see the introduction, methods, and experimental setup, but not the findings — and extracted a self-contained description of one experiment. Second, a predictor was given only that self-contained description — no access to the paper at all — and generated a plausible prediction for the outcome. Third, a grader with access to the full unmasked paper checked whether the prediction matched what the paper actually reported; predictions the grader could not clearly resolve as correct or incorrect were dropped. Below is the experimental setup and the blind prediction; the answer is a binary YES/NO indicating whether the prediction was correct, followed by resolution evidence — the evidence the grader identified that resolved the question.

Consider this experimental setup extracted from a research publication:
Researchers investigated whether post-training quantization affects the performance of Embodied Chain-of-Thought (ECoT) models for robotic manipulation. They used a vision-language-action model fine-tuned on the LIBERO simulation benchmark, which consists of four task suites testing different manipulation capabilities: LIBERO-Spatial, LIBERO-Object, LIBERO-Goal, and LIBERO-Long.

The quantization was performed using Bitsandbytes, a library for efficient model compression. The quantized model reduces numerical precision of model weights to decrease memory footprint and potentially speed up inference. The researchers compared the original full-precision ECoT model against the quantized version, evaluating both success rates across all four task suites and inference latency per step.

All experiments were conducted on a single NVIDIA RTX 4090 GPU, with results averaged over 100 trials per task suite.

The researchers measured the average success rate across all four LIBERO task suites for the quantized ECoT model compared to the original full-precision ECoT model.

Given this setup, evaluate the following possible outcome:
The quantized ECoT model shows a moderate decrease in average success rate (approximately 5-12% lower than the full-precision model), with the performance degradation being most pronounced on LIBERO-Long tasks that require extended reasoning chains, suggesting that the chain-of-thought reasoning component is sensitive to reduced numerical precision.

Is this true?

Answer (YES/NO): NO